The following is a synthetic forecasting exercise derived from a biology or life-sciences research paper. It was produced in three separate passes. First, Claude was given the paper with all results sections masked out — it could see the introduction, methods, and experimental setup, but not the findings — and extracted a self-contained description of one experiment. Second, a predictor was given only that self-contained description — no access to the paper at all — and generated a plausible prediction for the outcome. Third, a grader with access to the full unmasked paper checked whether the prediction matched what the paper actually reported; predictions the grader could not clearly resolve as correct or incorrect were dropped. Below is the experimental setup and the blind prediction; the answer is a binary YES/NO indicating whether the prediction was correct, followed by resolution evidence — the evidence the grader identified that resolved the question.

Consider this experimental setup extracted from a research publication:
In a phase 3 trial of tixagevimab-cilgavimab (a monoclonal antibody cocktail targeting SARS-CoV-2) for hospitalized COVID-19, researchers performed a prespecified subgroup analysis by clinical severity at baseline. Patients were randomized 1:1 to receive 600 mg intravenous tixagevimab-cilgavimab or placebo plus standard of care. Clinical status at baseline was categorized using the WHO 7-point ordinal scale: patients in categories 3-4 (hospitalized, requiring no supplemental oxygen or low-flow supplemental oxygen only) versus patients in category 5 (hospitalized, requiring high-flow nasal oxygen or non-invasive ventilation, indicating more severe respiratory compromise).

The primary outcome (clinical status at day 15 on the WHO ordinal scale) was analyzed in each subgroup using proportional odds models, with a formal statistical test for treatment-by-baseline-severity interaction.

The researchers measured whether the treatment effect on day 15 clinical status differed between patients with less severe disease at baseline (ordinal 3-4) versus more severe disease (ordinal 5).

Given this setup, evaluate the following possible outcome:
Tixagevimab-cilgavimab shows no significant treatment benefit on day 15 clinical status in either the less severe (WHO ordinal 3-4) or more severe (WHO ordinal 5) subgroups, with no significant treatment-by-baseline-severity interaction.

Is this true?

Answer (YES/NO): YES